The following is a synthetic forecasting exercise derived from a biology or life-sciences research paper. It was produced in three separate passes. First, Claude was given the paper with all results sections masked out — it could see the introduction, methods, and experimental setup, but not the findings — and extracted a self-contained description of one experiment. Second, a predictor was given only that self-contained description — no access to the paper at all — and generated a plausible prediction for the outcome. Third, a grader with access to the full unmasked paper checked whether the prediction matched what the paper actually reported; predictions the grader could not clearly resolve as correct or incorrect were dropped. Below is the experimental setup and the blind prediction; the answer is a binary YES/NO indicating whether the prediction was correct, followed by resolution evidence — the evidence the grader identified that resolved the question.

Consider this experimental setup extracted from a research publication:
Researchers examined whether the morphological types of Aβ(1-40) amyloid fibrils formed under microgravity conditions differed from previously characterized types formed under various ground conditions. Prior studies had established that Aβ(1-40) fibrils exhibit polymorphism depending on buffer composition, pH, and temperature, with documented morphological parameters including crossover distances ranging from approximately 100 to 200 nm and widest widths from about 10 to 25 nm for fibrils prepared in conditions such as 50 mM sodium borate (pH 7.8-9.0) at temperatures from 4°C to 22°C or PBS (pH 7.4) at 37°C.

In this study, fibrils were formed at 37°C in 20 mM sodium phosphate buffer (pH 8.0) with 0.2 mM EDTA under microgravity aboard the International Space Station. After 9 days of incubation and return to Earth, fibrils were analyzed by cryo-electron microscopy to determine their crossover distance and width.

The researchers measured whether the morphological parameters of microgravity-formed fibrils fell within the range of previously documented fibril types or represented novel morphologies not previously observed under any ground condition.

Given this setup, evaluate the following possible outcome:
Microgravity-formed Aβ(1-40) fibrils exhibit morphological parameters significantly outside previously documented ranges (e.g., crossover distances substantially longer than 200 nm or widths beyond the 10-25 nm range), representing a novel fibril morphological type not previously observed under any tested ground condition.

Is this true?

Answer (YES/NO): NO